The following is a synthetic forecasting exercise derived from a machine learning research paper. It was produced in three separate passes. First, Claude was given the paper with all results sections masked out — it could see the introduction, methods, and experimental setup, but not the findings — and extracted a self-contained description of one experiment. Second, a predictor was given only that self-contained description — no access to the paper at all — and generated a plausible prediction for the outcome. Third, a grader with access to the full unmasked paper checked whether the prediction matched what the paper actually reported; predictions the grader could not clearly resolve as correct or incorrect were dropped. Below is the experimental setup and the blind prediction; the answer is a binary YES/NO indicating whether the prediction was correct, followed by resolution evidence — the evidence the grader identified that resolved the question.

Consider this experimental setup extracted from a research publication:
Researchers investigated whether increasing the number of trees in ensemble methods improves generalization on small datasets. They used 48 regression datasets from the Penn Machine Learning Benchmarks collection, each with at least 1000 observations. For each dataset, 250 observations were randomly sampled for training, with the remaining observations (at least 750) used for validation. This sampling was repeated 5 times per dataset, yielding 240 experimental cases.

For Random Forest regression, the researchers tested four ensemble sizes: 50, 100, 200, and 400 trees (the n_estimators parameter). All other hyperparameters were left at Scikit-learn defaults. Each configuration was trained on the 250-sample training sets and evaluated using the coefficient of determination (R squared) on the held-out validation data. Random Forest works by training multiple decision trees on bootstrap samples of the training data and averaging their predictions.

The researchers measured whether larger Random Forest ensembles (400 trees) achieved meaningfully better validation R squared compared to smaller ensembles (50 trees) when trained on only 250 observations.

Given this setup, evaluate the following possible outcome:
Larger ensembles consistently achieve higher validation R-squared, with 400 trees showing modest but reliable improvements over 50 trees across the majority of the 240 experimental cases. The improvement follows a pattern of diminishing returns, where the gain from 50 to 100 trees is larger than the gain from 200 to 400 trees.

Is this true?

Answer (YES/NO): NO